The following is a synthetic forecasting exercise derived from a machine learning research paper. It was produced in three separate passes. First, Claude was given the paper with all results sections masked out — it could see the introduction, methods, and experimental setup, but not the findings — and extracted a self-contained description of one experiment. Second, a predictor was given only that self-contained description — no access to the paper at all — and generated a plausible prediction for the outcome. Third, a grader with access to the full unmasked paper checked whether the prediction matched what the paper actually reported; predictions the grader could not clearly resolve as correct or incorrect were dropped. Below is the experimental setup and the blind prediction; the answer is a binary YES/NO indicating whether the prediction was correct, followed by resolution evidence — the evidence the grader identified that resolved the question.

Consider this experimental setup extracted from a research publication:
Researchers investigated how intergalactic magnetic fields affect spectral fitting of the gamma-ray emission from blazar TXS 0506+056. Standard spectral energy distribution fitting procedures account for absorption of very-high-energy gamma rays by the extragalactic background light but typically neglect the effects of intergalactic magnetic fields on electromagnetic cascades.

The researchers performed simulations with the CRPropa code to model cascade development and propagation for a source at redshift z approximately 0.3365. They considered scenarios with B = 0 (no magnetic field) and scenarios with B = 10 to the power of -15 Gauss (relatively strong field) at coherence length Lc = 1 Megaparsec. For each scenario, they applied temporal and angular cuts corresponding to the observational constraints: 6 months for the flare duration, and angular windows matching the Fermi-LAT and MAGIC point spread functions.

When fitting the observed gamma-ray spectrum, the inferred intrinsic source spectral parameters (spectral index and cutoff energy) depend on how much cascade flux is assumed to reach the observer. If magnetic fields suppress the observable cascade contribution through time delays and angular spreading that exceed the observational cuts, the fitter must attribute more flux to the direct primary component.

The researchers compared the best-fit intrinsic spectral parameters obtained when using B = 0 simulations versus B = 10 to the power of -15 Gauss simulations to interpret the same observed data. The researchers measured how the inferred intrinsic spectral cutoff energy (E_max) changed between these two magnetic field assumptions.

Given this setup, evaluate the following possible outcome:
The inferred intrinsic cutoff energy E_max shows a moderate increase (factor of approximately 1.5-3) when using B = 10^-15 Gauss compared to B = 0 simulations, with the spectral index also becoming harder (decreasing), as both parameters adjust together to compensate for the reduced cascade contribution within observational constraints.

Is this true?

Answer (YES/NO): NO